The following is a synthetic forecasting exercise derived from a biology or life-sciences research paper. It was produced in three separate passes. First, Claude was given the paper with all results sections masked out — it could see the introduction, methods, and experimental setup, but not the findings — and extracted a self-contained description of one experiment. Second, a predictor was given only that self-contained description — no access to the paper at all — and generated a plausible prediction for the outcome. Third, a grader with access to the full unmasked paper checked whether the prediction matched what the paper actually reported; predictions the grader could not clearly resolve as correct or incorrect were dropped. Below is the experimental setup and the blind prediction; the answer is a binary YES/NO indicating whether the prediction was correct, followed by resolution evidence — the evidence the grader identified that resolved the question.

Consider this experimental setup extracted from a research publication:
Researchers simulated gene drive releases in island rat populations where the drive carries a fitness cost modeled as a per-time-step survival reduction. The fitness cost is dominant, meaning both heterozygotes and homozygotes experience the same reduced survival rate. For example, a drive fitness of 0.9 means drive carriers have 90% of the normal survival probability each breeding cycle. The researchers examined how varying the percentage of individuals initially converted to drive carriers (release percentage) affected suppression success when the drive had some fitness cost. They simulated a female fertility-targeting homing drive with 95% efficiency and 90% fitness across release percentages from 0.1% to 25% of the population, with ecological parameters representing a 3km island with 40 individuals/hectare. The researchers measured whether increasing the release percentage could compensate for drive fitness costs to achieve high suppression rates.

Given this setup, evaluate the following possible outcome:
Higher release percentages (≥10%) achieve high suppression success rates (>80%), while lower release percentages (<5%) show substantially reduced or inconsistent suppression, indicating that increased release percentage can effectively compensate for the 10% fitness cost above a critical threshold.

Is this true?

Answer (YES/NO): NO